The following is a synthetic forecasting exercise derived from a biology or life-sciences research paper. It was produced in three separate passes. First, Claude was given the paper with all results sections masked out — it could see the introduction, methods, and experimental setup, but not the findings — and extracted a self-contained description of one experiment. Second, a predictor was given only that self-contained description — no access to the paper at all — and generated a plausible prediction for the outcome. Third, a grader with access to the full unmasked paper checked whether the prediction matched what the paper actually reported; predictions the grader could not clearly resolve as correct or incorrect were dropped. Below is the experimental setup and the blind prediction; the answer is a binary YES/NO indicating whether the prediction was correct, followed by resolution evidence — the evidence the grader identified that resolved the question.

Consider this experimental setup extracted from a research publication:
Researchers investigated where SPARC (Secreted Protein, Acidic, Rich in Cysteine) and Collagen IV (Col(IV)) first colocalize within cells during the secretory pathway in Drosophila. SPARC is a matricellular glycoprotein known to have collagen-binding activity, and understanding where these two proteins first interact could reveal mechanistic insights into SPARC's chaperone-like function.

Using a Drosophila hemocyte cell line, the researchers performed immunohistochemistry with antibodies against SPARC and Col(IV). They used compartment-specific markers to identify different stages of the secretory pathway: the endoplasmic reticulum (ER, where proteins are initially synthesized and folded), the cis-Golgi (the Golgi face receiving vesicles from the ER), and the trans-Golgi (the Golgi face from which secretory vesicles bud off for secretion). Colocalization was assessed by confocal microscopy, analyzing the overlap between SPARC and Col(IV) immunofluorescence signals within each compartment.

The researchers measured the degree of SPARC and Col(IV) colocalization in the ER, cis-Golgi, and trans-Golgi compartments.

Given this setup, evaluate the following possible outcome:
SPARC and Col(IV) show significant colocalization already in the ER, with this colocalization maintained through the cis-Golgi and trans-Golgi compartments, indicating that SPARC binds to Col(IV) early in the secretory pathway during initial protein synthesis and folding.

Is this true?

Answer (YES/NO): NO